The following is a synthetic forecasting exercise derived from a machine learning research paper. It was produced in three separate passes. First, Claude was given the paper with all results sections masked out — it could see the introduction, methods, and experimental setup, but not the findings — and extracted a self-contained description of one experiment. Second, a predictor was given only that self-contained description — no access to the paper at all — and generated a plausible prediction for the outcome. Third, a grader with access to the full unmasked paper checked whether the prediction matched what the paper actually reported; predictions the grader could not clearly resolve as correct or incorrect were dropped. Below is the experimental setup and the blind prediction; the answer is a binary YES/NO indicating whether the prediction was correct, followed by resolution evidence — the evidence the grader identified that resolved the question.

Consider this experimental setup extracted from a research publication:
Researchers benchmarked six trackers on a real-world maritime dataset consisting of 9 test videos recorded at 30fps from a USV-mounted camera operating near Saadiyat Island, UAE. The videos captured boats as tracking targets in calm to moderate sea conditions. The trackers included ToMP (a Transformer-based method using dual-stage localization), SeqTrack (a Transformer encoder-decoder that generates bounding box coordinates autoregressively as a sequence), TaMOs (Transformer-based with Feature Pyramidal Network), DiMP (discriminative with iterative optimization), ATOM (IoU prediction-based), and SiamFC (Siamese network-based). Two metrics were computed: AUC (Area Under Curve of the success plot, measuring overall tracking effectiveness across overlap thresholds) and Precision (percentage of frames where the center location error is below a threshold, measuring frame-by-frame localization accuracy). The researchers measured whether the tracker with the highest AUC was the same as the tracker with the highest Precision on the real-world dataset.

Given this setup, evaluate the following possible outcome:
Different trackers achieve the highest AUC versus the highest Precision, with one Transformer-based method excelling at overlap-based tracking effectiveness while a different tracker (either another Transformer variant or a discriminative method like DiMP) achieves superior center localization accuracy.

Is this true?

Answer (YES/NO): YES